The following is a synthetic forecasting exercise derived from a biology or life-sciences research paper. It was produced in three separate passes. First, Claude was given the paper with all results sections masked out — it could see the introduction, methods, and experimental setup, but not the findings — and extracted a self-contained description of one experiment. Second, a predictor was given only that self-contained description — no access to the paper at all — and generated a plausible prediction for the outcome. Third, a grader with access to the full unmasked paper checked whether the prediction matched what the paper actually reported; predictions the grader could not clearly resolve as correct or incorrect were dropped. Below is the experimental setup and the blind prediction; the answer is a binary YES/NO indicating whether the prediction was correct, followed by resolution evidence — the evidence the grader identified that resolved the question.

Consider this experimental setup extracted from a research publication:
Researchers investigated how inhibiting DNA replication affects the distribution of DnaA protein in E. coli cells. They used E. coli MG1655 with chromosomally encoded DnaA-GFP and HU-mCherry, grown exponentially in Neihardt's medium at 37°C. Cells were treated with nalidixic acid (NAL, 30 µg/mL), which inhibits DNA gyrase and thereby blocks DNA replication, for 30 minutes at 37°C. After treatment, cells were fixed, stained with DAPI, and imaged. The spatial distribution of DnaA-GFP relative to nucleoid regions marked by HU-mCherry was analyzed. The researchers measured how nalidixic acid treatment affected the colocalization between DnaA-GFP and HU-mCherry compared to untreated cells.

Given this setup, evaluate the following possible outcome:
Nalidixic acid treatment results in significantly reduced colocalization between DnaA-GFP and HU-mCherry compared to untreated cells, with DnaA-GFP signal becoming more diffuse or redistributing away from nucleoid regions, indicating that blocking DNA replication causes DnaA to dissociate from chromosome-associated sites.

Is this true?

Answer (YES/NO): YES